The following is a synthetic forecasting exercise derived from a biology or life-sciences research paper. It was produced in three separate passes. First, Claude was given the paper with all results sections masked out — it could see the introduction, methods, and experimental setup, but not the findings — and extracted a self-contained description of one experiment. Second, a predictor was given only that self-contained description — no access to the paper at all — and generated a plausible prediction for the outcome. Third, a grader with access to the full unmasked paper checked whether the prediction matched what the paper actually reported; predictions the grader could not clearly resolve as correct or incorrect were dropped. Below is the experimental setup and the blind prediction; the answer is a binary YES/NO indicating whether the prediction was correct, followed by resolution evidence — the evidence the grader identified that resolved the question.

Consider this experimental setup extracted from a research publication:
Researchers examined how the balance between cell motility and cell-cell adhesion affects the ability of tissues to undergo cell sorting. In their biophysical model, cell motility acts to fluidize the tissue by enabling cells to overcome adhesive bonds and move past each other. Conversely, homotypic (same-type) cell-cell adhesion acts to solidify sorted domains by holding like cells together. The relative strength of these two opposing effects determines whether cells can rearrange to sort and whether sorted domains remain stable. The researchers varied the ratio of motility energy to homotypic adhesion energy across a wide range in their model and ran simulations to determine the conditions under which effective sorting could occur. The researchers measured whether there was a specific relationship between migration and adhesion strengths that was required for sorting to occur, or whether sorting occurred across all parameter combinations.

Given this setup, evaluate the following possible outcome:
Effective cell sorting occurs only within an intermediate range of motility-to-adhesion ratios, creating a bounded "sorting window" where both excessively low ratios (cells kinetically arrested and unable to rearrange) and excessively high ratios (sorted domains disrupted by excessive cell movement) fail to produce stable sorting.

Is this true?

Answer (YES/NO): YES